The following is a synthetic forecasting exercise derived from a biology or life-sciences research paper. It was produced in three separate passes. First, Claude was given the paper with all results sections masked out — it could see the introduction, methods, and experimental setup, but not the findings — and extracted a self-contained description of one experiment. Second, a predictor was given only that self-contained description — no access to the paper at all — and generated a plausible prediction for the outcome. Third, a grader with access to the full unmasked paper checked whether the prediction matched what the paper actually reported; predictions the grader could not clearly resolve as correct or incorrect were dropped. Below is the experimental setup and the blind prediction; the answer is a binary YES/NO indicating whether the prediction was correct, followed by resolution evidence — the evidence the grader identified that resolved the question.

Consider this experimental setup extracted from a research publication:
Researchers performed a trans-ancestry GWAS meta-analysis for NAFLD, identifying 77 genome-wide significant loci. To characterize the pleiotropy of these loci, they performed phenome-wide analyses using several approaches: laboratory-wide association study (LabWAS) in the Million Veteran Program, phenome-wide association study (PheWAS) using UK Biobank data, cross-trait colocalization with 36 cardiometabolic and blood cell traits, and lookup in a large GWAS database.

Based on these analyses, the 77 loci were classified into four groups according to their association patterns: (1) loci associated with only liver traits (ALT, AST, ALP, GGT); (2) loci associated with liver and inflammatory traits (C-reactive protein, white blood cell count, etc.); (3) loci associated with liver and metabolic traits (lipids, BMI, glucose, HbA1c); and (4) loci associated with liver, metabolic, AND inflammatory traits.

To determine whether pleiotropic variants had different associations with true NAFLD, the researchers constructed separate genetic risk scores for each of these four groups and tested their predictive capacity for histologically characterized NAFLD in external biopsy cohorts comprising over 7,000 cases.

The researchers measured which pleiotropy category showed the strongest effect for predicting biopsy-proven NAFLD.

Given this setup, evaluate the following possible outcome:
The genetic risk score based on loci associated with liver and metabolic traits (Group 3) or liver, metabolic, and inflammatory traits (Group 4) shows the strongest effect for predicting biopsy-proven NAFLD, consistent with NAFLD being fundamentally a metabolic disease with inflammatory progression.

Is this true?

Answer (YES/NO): YES